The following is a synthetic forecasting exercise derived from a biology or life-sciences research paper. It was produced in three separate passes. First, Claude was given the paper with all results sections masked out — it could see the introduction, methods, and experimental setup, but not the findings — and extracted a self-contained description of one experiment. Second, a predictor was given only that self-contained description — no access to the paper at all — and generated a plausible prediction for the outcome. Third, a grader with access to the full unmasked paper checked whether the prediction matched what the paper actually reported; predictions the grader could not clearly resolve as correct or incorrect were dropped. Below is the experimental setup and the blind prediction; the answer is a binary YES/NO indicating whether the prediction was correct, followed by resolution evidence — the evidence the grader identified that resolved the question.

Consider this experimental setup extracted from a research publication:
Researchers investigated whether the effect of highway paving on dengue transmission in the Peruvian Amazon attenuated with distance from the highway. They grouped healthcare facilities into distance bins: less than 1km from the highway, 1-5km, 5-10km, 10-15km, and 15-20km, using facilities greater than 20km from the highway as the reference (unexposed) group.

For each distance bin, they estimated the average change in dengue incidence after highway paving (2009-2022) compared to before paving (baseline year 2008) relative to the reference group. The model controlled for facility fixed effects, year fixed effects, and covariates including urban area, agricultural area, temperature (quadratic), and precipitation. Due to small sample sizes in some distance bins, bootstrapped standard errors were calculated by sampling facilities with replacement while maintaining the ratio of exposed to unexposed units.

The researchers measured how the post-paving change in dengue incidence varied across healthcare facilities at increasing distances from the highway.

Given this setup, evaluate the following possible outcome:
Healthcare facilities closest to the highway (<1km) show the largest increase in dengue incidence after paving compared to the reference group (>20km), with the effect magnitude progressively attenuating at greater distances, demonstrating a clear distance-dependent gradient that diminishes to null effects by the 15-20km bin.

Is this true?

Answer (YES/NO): YES